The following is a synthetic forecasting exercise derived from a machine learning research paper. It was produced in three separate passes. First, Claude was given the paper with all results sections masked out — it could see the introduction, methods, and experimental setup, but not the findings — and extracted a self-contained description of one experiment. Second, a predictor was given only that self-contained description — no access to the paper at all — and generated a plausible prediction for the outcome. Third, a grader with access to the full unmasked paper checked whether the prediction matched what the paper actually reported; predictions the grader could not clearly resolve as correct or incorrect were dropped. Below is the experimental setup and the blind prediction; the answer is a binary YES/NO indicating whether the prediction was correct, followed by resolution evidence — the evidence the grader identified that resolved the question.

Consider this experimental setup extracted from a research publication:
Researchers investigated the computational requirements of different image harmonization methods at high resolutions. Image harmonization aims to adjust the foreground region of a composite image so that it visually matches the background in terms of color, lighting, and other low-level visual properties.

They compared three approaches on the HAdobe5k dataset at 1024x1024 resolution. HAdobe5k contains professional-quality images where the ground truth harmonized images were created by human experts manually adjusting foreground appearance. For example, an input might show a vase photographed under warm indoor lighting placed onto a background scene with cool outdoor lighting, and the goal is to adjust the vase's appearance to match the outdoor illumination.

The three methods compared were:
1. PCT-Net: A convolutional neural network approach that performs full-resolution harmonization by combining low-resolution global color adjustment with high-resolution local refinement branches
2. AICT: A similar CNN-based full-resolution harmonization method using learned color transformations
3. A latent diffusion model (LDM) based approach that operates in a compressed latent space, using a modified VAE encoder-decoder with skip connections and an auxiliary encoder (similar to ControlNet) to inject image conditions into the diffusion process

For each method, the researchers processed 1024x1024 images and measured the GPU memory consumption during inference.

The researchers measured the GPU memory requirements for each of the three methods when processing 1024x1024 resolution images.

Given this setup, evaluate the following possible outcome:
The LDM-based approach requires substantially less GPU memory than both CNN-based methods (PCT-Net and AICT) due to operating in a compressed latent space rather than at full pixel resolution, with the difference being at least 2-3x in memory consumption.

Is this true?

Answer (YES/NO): NO